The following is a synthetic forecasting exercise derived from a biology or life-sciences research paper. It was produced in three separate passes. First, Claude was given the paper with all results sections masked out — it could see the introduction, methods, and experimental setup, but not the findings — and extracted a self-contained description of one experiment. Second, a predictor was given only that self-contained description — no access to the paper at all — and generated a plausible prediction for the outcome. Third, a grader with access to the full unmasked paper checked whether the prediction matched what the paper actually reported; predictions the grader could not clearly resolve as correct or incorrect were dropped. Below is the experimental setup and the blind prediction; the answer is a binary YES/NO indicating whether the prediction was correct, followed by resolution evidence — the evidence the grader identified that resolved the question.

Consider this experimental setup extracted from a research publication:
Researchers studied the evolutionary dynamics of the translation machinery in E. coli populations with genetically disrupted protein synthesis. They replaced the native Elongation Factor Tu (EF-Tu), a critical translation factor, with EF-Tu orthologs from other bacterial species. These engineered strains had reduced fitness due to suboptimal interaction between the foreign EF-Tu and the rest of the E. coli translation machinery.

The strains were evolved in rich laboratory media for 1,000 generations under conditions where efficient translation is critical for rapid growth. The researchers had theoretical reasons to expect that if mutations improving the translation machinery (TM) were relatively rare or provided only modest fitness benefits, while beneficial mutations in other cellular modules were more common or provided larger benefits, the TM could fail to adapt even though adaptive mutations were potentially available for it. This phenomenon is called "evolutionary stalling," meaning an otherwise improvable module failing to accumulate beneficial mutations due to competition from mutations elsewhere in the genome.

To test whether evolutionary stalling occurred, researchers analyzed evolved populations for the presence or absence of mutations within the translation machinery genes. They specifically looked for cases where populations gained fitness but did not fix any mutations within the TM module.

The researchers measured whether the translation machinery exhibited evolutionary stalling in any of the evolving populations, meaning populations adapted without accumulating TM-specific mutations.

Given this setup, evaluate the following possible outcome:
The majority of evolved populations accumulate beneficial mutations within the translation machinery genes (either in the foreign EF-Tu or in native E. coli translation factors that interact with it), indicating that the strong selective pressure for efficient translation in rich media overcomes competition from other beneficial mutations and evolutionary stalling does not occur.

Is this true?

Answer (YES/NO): NO